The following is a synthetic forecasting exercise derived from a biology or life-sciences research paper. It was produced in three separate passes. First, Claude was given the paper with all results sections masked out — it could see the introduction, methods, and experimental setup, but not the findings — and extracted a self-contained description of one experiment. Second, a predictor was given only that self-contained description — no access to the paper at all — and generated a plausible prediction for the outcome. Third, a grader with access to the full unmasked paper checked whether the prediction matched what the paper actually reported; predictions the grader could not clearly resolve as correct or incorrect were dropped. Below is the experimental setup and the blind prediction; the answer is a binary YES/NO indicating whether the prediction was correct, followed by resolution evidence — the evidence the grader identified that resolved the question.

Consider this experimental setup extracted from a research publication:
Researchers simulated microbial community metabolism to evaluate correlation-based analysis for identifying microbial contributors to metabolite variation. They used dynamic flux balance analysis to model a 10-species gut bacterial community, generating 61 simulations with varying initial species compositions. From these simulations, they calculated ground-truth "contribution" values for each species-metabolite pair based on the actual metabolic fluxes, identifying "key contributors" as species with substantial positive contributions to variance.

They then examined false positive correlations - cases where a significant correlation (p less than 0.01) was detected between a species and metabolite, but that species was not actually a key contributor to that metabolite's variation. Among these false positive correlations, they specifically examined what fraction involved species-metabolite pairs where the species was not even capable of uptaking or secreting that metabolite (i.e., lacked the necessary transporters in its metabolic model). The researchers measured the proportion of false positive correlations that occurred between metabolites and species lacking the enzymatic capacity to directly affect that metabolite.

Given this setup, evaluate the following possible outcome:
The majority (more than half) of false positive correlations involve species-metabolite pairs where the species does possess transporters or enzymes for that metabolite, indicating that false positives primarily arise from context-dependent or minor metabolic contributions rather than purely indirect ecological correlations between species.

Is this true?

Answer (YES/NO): NO